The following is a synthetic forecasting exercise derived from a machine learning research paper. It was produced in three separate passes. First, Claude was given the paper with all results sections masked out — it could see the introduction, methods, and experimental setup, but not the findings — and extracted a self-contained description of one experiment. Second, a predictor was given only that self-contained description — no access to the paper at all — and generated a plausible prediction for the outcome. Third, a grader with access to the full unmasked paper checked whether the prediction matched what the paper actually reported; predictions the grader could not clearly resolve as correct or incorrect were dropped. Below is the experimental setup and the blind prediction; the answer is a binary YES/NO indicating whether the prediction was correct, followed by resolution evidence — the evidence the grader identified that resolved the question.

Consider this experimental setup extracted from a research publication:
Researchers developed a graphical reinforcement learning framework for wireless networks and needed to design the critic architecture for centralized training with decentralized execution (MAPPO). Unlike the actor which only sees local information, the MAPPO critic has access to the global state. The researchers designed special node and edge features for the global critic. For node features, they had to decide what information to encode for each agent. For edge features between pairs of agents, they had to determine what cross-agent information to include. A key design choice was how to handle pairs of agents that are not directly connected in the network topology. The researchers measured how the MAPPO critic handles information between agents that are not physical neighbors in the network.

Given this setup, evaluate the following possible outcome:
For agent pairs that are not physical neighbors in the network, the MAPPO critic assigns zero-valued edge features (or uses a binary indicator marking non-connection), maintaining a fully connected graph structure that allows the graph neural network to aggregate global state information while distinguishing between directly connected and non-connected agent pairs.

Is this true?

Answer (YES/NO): YES